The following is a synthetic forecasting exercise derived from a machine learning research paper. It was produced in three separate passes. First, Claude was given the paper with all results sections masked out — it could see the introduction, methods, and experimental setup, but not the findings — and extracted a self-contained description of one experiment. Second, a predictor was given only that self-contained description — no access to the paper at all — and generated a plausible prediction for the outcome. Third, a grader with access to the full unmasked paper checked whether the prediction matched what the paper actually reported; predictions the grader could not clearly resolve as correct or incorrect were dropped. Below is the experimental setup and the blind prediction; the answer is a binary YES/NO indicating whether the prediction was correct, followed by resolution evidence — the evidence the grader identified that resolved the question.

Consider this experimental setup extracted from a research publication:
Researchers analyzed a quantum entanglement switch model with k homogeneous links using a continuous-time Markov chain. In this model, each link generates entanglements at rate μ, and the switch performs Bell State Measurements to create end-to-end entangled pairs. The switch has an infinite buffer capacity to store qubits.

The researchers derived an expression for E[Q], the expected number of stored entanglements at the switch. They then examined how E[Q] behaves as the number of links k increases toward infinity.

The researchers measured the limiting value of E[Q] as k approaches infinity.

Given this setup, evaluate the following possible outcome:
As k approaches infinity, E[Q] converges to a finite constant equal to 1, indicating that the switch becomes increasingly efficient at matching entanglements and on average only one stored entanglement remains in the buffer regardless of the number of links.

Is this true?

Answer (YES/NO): NO